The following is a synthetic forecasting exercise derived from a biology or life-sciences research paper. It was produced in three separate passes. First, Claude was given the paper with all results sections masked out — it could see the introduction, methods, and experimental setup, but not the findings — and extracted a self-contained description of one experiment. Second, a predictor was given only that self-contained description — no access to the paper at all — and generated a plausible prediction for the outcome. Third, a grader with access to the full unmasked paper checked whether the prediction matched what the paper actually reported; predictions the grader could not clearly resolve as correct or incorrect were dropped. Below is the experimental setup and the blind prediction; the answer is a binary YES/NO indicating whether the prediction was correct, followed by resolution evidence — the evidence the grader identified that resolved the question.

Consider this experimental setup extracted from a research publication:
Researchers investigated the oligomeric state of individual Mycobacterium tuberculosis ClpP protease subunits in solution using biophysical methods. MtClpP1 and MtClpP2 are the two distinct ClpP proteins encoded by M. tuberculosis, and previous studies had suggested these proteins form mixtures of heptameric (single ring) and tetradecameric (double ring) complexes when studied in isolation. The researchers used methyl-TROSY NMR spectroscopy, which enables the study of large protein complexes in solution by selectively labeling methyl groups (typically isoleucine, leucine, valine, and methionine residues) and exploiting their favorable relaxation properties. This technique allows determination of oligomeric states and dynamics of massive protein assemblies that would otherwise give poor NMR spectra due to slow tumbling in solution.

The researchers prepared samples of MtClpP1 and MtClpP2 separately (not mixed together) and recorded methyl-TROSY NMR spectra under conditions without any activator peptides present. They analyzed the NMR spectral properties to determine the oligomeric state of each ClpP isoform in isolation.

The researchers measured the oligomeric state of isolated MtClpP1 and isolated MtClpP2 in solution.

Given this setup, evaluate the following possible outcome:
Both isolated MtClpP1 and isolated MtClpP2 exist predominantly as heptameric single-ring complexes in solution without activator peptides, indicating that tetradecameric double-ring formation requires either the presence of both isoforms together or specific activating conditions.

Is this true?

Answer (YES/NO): YES